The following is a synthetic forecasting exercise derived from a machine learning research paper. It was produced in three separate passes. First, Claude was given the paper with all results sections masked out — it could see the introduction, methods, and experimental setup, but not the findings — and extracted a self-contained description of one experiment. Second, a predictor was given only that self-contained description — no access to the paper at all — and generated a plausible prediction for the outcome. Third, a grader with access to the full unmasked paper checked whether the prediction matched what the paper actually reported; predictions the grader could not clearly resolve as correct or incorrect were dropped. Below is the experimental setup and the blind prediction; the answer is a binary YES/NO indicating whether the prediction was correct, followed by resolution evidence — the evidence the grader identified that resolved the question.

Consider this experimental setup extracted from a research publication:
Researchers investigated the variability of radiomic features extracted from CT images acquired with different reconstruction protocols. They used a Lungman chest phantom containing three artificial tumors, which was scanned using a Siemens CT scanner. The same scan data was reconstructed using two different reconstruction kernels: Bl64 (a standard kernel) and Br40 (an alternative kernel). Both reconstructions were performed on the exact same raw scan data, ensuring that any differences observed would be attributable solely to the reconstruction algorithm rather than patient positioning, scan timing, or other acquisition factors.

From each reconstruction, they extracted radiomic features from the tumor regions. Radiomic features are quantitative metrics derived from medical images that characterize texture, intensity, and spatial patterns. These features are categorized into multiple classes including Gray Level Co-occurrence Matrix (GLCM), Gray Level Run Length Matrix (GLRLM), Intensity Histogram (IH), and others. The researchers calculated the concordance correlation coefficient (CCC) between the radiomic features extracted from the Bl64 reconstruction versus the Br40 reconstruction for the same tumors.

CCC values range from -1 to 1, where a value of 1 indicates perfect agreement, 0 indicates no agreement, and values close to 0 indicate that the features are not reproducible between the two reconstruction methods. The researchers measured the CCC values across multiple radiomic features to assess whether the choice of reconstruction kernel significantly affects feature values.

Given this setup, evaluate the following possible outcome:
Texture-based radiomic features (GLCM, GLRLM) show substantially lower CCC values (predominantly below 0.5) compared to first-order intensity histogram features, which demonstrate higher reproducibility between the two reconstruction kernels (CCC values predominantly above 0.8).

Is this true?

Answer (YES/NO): NO